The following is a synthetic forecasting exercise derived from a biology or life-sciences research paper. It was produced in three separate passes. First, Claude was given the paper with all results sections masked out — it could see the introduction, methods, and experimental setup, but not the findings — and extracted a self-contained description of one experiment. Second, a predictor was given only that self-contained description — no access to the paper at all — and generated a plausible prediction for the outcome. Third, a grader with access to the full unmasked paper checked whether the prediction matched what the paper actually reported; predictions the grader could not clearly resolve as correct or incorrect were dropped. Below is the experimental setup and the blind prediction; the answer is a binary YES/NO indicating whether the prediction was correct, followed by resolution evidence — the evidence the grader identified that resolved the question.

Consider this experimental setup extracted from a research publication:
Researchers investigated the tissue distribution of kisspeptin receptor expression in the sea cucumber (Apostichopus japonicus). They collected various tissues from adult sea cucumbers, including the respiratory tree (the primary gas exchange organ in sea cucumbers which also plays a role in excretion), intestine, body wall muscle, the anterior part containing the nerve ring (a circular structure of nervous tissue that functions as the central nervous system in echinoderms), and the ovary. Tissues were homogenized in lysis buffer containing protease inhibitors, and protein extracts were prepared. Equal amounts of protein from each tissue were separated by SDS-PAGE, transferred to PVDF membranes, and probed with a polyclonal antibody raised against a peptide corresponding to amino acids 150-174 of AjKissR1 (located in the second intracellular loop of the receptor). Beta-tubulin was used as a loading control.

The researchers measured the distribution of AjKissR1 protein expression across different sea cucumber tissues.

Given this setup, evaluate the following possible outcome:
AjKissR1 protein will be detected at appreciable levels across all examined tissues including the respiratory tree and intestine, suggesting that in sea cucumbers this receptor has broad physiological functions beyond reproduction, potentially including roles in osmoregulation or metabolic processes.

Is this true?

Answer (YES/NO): NO